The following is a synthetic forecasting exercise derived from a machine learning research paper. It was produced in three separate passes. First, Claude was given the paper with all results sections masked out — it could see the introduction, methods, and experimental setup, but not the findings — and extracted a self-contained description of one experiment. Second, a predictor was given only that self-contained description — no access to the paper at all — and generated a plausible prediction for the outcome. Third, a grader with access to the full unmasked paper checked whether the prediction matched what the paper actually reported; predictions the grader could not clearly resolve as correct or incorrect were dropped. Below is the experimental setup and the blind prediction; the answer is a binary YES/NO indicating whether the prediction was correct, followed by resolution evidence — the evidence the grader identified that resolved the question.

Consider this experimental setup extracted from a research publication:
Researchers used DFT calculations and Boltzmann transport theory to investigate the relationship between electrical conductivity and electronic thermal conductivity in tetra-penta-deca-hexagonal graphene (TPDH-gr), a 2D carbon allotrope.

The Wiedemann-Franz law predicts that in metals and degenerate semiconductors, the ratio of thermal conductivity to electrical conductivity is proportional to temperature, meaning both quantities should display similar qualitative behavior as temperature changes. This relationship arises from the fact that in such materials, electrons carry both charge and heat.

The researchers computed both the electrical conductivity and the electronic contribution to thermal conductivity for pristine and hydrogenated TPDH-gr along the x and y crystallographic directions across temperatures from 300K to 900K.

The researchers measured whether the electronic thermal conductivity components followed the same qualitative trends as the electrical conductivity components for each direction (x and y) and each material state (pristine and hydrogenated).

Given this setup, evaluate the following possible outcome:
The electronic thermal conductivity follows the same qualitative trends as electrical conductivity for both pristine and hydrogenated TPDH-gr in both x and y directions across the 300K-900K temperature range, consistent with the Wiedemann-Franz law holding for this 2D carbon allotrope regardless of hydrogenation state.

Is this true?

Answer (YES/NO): YES